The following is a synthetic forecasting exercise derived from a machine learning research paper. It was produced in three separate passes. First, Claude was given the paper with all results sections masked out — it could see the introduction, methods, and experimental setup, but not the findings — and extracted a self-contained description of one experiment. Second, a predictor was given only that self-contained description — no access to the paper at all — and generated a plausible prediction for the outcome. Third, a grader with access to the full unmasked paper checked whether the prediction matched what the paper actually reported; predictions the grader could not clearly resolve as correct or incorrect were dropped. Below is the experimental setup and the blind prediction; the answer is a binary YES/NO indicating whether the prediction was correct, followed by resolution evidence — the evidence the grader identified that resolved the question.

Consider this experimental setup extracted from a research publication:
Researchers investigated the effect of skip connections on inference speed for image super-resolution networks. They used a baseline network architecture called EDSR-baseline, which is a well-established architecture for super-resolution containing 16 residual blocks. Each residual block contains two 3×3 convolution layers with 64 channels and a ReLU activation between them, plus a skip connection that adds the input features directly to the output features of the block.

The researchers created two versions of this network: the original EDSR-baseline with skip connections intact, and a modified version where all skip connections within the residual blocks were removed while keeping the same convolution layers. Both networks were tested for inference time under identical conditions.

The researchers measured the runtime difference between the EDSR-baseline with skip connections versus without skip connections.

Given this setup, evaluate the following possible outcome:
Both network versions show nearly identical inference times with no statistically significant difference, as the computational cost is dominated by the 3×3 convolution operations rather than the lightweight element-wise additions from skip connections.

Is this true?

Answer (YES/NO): NO